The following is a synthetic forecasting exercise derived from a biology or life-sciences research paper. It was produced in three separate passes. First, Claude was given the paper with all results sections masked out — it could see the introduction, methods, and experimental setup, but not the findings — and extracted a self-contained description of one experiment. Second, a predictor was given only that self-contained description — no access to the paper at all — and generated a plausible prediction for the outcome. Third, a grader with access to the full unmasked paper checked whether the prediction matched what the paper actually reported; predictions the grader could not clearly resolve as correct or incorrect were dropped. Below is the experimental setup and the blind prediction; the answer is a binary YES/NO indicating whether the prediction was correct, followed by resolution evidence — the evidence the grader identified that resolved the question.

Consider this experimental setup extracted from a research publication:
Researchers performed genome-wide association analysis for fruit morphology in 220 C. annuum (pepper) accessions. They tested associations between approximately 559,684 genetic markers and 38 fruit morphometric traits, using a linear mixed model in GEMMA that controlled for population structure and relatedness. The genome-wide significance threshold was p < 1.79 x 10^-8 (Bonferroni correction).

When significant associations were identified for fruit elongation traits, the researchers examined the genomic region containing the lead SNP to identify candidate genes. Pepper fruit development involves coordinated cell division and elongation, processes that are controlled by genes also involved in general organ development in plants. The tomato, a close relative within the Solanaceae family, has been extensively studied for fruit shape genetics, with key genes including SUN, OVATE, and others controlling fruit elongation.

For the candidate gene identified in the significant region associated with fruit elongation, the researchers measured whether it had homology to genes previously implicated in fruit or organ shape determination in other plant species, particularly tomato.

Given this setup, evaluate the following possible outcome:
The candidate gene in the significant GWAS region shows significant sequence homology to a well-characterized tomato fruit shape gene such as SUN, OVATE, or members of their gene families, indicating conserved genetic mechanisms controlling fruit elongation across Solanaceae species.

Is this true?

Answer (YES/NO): NO